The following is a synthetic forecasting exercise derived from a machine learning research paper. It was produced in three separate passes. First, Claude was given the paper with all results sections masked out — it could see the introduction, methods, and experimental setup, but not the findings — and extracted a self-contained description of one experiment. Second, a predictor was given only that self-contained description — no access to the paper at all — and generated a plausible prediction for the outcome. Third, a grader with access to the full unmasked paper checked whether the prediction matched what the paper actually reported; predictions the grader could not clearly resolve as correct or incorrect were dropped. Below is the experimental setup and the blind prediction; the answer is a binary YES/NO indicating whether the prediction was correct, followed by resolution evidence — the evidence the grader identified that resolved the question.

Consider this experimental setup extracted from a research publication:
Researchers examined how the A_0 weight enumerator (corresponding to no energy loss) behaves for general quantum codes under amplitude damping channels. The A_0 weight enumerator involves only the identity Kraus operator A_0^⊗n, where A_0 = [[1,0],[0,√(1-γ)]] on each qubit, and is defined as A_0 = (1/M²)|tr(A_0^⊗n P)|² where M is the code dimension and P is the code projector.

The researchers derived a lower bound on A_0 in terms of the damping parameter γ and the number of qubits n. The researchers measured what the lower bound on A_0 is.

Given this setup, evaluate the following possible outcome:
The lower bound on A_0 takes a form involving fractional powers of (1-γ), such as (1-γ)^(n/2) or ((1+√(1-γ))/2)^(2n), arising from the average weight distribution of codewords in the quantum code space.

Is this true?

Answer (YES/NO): NO